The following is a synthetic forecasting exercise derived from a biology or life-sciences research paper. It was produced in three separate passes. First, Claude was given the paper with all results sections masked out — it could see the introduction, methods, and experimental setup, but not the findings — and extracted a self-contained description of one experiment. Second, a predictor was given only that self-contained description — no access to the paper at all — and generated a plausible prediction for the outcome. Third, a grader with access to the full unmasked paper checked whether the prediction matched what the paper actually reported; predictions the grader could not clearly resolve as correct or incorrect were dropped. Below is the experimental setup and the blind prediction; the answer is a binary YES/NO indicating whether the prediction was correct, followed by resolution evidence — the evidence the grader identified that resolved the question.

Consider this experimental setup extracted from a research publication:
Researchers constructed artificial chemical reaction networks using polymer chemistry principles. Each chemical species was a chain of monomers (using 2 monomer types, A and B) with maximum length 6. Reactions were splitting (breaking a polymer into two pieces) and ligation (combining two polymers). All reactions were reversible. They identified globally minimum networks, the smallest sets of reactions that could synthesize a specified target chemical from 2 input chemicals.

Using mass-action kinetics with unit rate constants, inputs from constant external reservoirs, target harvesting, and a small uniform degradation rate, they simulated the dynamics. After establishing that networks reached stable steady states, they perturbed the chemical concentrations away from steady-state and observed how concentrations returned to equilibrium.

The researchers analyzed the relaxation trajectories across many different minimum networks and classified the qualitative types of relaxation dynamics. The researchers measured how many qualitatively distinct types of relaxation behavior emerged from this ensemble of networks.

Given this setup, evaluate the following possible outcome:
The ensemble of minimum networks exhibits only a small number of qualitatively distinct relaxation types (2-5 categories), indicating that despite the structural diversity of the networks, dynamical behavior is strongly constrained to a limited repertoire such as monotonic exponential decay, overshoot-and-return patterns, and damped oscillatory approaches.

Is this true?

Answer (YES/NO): NO